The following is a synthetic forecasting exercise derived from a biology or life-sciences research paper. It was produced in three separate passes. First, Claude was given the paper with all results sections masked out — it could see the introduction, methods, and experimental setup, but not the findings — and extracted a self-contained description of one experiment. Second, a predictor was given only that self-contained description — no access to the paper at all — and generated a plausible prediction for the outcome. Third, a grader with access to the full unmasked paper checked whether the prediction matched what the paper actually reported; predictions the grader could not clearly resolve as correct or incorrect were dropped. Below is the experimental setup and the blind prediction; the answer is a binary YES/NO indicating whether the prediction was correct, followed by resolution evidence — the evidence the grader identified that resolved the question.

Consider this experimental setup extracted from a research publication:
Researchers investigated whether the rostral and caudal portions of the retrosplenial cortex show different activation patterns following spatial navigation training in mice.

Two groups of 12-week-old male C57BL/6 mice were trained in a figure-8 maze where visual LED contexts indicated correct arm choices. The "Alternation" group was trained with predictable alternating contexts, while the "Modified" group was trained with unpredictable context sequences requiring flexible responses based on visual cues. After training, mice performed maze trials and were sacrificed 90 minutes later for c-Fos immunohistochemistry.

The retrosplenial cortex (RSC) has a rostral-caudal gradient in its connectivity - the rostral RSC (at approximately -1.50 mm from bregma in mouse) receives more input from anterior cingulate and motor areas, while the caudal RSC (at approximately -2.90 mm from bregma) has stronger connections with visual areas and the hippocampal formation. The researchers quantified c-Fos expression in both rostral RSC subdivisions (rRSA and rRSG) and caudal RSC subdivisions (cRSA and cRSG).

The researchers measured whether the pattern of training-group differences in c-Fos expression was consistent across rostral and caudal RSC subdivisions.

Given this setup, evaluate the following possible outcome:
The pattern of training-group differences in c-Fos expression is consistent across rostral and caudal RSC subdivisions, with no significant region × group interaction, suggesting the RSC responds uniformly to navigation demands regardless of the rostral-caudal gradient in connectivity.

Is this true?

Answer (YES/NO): NO